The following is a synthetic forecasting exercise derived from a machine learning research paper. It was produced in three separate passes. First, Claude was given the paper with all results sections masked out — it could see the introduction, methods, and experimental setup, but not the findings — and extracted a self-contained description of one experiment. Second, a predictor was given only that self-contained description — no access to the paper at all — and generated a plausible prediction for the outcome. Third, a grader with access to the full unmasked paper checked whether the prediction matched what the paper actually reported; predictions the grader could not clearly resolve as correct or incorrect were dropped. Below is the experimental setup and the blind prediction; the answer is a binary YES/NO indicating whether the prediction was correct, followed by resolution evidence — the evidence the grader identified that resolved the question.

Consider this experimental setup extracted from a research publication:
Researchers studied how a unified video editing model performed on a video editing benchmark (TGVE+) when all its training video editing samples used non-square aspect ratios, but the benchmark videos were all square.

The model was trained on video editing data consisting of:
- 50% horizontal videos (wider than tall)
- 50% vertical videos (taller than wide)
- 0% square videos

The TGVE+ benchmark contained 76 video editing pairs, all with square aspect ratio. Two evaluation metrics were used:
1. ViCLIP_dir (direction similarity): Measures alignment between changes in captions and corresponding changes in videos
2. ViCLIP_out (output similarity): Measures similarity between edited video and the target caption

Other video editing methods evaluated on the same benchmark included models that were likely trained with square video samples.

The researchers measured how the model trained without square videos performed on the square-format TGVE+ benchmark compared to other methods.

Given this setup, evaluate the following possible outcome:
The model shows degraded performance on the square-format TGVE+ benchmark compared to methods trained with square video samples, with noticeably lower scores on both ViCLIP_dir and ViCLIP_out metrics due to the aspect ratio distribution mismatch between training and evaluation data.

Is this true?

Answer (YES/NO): NO